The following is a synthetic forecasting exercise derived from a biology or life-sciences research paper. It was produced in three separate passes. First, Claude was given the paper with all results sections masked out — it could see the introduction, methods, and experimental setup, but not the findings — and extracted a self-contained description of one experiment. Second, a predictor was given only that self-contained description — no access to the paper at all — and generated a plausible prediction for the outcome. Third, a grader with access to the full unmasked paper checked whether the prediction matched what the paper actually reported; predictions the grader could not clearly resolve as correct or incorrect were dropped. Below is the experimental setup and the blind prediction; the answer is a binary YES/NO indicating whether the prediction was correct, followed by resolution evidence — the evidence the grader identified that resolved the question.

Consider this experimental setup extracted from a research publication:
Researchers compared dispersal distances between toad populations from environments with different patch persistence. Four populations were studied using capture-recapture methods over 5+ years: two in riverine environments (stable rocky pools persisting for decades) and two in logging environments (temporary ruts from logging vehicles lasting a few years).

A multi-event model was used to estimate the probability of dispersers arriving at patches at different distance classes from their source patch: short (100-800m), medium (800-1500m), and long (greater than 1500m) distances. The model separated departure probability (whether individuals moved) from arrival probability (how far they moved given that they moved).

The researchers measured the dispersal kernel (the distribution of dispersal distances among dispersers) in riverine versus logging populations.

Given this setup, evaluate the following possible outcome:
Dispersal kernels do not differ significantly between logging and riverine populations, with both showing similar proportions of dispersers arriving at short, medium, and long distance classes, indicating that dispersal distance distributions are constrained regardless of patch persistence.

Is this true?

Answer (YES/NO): NO